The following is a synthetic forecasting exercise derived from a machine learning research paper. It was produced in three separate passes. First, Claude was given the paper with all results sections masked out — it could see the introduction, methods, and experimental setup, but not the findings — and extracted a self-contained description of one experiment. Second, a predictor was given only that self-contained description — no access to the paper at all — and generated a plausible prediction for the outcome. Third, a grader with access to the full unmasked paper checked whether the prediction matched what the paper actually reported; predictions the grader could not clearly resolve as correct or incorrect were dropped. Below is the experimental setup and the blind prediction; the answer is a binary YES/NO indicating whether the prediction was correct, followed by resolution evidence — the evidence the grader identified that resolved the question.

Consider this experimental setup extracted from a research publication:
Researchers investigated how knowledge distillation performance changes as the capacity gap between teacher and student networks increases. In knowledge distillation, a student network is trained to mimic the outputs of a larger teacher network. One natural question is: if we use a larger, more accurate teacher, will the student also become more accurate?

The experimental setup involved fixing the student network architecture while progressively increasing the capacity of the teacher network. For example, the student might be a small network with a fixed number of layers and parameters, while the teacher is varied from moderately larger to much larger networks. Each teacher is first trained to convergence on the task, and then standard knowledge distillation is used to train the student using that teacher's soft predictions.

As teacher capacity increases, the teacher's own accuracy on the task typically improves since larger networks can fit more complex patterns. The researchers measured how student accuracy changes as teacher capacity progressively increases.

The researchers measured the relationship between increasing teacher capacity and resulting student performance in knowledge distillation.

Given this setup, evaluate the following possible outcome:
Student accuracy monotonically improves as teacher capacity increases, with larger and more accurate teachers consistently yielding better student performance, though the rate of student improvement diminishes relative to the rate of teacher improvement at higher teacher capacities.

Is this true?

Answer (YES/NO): NO